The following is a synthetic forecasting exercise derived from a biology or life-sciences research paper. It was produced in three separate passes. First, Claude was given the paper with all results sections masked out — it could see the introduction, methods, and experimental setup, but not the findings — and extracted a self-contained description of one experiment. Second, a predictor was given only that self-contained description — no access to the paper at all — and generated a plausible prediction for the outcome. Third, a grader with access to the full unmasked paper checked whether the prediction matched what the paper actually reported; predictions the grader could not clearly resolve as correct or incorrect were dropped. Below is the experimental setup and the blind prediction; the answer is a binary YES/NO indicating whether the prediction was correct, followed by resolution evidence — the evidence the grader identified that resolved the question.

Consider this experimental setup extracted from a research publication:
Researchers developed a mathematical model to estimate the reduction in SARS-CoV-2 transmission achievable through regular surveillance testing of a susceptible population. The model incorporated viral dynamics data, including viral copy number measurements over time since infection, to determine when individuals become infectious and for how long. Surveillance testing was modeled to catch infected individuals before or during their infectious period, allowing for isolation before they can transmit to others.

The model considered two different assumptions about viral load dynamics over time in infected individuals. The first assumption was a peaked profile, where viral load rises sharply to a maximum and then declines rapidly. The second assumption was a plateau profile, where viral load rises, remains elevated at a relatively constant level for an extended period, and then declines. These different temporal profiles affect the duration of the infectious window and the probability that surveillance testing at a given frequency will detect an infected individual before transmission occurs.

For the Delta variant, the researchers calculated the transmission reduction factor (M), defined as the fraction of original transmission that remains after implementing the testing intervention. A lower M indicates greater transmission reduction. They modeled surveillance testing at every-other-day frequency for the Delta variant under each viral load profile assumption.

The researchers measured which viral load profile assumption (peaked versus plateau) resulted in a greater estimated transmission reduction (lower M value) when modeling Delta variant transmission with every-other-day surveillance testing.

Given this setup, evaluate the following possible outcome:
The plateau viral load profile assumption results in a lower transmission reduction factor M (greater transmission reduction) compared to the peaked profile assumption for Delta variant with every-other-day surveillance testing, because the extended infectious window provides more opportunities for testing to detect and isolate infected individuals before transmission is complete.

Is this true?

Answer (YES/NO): YES